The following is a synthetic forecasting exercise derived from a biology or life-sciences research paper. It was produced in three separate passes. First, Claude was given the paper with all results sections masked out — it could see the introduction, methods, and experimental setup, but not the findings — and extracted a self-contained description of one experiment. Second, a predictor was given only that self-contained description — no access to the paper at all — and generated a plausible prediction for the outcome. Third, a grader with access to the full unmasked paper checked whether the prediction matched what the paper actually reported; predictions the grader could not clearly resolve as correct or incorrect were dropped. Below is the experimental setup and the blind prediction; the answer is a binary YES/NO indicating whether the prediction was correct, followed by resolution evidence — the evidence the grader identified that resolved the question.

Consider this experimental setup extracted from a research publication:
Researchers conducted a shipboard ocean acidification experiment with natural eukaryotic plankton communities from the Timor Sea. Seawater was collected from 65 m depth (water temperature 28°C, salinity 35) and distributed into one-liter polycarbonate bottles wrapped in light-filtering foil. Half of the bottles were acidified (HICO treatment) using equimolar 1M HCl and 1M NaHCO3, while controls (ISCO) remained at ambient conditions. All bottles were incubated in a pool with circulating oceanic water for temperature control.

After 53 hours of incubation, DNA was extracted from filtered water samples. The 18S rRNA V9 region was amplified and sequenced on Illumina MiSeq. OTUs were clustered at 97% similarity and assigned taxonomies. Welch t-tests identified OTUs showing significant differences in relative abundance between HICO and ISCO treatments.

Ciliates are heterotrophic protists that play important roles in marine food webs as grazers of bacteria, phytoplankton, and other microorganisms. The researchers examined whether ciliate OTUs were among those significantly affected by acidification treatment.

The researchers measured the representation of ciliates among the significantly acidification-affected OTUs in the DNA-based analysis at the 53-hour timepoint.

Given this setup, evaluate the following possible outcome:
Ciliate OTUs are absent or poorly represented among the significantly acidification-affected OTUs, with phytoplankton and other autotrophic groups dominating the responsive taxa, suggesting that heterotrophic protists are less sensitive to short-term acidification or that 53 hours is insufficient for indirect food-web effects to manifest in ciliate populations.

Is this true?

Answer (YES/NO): YES